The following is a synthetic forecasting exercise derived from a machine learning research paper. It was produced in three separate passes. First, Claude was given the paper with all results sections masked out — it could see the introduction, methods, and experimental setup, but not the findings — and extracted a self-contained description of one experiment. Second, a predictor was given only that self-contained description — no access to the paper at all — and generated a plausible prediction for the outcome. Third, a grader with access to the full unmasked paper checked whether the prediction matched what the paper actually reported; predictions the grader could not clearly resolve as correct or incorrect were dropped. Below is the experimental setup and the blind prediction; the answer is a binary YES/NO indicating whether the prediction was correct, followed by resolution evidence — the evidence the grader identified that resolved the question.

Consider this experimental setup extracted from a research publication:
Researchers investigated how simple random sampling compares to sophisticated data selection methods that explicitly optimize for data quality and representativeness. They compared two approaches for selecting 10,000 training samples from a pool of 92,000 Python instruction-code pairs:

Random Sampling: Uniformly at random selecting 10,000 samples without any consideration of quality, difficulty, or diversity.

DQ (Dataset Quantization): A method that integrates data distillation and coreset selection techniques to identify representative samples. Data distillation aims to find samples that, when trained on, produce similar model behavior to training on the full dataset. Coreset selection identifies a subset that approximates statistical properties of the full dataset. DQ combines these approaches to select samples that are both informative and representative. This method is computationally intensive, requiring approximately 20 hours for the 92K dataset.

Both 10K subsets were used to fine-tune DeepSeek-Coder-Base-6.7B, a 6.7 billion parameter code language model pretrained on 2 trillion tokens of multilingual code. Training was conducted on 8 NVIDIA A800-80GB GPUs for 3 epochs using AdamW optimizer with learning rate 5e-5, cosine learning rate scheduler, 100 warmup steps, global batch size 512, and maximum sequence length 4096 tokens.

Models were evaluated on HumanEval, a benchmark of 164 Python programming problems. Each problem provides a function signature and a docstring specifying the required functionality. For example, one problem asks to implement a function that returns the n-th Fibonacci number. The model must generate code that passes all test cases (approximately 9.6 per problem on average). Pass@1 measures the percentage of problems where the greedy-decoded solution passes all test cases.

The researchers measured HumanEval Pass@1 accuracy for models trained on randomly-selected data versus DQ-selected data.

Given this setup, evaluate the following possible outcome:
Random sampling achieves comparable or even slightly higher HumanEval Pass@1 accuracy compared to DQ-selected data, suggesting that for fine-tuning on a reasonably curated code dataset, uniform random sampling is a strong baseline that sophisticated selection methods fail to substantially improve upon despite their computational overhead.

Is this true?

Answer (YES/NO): YES